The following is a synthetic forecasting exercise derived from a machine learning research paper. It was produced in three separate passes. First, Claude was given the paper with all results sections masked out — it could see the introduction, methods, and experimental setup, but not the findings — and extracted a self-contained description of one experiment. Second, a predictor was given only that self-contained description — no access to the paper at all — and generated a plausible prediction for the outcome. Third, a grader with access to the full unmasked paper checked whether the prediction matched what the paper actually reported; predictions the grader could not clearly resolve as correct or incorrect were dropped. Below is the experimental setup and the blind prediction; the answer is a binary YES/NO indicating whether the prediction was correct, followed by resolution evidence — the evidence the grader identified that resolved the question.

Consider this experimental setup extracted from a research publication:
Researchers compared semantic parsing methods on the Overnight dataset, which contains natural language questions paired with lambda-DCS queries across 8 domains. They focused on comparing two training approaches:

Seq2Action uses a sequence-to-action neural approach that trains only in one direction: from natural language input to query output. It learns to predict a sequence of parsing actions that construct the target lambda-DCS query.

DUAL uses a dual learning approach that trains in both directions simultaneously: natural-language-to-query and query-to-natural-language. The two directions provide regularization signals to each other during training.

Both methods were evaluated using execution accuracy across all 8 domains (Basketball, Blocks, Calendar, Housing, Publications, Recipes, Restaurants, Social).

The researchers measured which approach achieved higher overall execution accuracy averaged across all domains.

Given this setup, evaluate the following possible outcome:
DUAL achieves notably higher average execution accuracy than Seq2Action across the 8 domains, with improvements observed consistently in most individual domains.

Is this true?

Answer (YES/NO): NO